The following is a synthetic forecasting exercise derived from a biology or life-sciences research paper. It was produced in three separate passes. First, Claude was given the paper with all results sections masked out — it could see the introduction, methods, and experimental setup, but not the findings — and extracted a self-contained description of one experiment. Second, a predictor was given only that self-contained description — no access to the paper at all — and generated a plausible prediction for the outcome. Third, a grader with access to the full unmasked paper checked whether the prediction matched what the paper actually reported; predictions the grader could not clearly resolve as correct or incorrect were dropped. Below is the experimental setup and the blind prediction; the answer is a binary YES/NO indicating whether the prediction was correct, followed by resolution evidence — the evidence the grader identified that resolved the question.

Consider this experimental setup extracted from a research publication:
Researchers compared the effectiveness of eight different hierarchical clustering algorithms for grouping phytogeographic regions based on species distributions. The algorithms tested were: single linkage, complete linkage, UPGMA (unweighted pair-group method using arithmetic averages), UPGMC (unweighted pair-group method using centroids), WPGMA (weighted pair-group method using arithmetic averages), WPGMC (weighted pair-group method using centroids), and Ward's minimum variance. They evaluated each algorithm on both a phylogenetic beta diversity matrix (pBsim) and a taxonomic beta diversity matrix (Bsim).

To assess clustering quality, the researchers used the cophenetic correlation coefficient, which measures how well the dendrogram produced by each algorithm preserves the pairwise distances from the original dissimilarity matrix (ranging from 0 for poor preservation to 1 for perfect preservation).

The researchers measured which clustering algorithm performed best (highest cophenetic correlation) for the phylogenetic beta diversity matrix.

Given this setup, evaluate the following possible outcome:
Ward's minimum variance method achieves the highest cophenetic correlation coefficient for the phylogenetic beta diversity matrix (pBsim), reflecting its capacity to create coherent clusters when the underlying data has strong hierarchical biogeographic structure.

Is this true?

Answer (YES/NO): NO